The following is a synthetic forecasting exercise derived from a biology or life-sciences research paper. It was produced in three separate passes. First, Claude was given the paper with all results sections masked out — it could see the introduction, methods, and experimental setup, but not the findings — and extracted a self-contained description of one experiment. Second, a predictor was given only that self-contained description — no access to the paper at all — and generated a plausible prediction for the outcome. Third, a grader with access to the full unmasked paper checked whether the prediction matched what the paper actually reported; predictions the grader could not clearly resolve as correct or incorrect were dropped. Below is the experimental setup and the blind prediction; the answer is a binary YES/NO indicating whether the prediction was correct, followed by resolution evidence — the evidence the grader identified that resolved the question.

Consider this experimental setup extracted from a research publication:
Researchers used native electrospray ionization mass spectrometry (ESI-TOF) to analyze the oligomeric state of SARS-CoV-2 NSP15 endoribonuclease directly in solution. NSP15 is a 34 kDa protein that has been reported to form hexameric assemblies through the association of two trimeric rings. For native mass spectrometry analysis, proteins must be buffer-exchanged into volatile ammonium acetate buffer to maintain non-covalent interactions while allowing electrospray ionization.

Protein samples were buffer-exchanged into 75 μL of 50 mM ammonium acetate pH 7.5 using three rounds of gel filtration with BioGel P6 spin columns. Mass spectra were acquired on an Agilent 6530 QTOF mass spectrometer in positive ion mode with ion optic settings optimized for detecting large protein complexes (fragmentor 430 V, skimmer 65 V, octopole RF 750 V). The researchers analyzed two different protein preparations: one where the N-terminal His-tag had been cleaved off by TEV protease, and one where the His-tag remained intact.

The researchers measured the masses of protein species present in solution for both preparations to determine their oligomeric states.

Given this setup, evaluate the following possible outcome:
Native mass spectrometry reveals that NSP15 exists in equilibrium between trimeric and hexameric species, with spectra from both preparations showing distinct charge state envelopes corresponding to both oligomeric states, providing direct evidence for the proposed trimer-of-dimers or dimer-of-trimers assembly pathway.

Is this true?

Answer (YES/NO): NO